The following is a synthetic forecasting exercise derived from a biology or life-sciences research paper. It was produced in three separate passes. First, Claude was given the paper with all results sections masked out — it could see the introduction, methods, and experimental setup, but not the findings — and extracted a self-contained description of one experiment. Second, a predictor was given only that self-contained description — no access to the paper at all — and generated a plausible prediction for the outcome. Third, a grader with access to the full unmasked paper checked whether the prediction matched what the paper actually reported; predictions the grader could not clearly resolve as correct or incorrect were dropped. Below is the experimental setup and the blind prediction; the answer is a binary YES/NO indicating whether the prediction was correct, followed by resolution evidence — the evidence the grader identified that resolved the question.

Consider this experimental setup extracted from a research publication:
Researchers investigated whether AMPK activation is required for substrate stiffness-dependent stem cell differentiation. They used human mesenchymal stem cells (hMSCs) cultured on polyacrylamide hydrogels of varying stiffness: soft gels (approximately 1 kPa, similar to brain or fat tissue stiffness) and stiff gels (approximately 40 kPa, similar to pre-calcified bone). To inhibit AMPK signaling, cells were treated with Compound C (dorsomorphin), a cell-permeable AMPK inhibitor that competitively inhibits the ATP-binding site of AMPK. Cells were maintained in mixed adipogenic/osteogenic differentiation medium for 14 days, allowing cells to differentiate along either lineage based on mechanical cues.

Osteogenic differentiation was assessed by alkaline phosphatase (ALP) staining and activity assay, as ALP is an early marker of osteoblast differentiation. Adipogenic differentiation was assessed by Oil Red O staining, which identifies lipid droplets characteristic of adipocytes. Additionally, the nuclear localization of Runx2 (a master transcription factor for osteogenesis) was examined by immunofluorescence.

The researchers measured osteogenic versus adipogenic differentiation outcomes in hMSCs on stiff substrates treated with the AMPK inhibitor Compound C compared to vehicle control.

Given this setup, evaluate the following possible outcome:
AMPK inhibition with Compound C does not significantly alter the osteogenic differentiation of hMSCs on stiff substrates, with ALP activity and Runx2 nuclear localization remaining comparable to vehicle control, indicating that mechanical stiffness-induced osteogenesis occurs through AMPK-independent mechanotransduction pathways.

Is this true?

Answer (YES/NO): NO